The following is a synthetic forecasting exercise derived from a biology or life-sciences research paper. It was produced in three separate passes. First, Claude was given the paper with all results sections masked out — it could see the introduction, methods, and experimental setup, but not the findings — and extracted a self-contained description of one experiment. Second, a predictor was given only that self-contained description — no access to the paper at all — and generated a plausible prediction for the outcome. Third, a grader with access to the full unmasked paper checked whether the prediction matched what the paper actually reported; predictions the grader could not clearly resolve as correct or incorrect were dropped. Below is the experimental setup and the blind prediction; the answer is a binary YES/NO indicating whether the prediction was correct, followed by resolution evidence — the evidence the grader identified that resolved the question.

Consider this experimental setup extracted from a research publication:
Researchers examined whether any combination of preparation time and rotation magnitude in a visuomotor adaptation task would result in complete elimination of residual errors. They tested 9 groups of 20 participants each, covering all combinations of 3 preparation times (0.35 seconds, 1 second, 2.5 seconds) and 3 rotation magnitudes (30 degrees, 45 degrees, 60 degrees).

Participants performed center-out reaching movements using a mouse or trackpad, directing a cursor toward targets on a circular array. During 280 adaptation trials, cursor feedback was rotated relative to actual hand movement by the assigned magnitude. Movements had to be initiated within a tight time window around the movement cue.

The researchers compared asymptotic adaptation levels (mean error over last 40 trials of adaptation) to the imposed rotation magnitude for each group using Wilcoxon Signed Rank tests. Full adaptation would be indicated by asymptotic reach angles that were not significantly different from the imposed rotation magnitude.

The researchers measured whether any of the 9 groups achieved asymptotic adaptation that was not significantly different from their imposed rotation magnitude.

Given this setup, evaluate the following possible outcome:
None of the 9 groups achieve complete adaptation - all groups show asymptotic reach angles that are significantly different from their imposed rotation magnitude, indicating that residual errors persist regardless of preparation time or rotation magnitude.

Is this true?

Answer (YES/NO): YES